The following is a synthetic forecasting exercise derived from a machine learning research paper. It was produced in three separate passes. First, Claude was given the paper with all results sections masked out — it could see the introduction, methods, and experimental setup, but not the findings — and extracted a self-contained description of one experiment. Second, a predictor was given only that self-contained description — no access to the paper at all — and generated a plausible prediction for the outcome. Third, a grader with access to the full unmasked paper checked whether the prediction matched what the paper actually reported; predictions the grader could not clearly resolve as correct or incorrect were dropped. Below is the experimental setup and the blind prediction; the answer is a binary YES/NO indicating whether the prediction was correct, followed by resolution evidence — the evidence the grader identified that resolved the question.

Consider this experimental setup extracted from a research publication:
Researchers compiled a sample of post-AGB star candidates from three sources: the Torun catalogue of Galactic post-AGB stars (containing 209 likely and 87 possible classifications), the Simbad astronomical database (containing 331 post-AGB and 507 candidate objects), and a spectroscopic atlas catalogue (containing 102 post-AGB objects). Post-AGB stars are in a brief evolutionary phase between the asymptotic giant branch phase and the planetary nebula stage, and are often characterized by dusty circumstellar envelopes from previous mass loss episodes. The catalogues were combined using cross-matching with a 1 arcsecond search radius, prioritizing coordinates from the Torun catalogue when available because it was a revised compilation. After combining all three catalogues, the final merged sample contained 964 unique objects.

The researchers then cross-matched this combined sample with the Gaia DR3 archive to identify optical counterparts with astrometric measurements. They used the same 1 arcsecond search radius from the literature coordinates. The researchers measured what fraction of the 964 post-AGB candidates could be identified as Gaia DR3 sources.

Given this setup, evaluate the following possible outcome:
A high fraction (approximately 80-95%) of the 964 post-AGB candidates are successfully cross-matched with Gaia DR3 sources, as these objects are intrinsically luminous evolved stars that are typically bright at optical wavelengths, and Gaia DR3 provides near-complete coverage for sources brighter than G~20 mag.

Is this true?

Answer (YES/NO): YES